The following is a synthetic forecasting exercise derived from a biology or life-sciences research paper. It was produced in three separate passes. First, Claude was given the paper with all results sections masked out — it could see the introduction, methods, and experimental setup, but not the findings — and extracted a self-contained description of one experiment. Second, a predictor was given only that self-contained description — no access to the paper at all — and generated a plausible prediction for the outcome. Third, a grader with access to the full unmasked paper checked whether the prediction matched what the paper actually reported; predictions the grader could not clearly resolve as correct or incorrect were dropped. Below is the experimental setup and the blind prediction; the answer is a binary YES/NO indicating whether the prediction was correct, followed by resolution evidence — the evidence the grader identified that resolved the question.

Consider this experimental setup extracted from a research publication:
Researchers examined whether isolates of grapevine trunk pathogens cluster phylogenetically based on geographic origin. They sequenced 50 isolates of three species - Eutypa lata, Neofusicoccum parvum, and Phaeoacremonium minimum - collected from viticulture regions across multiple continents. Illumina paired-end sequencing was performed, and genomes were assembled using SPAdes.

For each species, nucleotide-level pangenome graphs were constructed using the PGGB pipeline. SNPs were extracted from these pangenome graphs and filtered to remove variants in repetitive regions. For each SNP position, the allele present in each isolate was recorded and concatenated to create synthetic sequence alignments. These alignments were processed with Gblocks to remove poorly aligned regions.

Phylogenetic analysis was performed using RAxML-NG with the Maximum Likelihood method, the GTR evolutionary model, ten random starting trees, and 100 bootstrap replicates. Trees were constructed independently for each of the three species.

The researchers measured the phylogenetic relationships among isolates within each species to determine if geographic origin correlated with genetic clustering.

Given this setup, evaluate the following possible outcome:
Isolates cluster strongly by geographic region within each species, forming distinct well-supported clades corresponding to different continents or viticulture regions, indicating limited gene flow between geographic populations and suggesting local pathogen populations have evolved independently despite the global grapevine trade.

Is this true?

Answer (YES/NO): NO